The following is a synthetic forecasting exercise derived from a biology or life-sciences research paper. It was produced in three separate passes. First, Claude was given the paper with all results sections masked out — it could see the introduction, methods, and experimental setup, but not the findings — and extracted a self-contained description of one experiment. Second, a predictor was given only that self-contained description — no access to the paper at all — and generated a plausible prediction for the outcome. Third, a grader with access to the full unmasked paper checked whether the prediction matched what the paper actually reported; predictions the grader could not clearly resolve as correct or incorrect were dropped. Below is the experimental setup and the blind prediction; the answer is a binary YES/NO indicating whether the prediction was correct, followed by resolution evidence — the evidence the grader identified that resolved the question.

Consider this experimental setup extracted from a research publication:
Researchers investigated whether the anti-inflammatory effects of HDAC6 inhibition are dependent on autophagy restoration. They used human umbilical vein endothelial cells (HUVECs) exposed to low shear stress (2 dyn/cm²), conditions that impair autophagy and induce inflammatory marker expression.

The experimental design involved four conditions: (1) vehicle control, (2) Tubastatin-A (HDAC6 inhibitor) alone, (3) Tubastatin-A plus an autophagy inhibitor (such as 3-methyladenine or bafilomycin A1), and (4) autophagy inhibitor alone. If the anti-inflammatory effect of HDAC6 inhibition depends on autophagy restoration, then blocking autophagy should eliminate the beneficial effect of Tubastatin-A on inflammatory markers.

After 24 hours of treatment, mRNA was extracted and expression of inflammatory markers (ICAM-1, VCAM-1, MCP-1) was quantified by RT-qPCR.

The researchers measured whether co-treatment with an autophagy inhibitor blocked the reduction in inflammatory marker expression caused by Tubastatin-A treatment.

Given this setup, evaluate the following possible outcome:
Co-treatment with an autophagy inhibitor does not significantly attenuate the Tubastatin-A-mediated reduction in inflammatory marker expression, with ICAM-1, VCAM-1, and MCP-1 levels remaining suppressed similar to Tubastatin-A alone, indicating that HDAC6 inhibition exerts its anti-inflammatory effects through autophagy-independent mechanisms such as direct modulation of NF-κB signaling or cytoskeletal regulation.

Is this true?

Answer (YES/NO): NO